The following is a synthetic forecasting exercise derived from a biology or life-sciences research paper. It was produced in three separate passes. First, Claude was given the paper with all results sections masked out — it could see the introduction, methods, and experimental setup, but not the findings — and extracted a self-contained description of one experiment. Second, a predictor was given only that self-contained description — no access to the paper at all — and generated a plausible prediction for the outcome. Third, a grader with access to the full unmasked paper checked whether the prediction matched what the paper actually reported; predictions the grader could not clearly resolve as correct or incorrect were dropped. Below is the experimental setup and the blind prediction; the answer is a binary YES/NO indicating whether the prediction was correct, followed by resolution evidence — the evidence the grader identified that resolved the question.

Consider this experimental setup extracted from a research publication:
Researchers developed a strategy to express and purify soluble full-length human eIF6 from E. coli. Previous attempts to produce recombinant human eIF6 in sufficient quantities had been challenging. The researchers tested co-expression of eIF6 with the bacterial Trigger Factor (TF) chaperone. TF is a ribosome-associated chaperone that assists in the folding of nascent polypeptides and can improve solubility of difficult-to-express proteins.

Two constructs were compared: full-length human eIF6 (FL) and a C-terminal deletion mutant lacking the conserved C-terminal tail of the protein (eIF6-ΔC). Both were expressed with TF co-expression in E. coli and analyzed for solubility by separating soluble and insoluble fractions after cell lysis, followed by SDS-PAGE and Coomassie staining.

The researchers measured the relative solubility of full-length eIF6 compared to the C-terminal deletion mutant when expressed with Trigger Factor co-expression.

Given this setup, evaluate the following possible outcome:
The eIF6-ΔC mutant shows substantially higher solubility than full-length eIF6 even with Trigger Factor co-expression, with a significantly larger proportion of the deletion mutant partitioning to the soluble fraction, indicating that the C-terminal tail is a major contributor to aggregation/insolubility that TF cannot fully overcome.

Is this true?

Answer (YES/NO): NO